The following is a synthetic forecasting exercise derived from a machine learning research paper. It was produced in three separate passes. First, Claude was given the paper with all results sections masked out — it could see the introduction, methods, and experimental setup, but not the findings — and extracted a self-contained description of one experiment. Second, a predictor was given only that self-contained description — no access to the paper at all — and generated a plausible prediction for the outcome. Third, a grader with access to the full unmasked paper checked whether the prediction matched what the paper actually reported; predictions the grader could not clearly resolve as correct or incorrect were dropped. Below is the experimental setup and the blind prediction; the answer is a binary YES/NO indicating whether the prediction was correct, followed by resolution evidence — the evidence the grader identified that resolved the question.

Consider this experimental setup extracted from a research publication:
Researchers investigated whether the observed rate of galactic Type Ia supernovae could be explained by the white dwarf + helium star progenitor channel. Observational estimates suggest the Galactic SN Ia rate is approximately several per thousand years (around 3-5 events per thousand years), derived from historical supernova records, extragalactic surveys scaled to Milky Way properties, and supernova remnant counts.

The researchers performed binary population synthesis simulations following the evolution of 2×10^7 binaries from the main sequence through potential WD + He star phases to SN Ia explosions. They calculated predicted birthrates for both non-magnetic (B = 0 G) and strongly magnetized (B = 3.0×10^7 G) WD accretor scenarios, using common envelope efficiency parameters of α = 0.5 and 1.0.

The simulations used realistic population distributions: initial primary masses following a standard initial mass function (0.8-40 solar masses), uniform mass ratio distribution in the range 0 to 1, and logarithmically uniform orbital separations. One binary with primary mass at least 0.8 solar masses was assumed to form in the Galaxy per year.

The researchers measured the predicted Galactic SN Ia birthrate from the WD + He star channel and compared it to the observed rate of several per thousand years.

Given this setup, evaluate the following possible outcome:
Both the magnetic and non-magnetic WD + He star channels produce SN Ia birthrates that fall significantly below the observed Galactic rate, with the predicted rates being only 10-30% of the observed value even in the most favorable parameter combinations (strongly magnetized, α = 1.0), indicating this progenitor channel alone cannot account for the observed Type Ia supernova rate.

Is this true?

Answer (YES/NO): NO